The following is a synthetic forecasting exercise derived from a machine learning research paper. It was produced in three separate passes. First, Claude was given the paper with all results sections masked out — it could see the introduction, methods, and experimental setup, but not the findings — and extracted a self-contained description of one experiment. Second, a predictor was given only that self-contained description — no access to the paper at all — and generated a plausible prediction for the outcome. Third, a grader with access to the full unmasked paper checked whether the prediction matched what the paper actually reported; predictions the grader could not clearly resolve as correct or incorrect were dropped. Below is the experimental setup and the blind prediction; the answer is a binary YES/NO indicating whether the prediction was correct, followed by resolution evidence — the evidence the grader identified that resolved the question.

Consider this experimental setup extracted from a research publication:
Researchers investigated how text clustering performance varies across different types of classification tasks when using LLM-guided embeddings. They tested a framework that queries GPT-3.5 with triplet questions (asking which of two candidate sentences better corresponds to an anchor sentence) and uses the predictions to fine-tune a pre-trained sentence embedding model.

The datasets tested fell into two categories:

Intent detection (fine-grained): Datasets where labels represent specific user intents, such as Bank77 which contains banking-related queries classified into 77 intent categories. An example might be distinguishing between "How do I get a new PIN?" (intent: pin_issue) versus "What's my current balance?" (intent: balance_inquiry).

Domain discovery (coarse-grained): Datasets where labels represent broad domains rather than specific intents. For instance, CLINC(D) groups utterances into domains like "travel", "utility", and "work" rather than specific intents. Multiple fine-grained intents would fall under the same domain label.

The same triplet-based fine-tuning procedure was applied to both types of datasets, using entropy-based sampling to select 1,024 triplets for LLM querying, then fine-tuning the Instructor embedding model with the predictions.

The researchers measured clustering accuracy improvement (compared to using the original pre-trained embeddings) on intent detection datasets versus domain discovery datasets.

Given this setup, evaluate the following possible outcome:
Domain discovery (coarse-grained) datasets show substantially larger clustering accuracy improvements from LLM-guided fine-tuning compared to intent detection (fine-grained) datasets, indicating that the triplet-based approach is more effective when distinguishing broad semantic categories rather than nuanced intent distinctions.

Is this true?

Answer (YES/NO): NO